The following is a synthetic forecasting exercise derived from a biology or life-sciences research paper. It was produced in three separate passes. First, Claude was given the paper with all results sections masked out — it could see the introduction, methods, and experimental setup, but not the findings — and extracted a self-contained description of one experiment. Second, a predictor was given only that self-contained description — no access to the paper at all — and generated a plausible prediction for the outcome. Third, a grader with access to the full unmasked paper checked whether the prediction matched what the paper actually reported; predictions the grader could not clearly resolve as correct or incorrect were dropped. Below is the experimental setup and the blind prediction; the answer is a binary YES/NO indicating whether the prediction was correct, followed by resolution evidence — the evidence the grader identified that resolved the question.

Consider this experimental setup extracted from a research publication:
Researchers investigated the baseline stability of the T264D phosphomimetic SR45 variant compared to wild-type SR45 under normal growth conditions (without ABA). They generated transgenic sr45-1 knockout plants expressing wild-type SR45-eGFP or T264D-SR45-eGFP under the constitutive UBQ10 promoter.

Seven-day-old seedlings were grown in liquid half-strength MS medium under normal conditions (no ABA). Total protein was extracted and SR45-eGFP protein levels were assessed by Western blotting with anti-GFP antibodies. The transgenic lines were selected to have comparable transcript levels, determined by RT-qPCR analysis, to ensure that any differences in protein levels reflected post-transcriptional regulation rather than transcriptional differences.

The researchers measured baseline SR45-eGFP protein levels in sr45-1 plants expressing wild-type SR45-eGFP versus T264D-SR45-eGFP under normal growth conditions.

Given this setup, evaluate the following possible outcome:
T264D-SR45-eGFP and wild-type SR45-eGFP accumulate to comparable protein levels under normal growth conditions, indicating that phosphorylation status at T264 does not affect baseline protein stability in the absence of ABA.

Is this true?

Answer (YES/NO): NO